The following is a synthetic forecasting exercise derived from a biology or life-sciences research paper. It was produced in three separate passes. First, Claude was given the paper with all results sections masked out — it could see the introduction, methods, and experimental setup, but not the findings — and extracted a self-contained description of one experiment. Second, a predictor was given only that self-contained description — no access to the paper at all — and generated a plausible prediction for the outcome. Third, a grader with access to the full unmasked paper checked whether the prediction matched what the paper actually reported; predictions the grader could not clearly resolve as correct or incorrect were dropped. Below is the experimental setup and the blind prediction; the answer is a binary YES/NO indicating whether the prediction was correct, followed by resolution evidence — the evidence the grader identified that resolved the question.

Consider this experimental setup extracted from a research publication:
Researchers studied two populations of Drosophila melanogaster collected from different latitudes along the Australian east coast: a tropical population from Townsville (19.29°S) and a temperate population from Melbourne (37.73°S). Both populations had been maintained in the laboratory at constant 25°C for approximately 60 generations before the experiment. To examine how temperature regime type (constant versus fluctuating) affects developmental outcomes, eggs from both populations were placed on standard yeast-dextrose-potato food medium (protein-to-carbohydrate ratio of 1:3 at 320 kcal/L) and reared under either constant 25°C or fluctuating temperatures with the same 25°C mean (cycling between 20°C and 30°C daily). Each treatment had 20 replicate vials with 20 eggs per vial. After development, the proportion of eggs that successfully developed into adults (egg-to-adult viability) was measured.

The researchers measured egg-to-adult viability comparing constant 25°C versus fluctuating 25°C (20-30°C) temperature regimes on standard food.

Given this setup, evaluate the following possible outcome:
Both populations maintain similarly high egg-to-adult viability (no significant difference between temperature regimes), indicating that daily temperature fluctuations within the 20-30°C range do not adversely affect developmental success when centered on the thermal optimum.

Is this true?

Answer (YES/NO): NO